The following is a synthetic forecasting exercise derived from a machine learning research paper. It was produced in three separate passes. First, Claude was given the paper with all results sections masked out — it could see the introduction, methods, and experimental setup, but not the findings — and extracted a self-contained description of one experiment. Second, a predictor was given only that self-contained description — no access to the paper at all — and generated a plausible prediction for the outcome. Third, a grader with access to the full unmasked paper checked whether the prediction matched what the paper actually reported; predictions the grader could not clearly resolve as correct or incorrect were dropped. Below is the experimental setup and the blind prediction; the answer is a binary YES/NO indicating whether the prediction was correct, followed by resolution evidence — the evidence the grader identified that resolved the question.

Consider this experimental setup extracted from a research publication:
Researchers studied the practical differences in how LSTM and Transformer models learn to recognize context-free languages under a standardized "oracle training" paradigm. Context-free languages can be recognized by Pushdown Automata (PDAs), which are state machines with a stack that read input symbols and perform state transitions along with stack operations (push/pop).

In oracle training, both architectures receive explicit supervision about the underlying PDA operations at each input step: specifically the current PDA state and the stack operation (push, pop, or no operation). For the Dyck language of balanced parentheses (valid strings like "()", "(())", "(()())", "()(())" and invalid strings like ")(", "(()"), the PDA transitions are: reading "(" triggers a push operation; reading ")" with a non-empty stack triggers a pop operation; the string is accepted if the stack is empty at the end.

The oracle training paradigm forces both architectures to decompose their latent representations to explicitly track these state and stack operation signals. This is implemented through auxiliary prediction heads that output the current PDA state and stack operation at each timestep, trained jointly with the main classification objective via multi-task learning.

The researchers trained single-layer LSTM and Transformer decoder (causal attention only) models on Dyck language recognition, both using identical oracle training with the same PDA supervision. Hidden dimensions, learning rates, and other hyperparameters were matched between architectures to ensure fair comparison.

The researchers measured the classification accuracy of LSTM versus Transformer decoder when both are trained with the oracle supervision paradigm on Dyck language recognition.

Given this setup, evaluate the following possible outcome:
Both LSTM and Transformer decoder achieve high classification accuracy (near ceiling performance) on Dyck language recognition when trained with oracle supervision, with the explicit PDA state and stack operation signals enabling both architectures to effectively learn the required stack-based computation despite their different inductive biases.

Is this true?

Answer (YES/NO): NO